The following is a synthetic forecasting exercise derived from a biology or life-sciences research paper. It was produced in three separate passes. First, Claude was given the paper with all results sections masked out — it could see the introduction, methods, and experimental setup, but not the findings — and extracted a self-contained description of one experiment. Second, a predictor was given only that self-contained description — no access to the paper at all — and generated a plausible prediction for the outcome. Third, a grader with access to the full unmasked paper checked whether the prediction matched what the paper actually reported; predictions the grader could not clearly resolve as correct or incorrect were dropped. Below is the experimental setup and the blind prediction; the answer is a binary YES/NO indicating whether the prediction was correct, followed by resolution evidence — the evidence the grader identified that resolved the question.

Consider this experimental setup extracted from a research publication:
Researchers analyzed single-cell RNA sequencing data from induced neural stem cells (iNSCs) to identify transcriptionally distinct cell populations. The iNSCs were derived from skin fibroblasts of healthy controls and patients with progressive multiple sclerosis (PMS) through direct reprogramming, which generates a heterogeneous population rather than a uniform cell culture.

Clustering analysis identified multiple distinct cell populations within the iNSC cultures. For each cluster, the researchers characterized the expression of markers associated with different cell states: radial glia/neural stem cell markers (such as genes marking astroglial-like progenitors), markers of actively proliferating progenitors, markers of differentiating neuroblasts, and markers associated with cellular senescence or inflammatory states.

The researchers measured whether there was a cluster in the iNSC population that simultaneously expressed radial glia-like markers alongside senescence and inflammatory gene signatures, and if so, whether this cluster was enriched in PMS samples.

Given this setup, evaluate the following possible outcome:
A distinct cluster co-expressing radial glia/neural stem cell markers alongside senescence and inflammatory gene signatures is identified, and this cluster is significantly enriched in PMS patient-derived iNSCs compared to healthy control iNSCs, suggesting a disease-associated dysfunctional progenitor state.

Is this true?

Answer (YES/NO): YES